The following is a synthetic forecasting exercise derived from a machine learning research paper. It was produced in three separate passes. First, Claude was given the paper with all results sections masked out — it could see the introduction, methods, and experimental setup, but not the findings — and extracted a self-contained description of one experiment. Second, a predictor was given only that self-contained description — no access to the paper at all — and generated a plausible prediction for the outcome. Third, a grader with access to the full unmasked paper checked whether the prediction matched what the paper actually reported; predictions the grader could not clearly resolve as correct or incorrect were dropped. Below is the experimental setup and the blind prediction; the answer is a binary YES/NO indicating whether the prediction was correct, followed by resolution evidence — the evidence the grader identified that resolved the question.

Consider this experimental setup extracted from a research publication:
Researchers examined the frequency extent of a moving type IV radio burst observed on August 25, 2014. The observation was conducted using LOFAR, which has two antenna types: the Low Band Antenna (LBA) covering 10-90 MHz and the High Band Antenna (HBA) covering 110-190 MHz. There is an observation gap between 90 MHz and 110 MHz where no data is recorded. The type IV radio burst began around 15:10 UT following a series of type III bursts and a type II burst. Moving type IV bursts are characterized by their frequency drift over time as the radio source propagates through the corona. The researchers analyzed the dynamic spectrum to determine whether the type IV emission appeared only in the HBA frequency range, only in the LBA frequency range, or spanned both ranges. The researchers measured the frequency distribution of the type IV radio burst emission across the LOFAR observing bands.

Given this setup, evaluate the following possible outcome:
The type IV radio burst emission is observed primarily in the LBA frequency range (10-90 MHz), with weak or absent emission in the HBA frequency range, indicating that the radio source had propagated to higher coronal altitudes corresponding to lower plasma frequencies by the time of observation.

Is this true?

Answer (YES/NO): NO